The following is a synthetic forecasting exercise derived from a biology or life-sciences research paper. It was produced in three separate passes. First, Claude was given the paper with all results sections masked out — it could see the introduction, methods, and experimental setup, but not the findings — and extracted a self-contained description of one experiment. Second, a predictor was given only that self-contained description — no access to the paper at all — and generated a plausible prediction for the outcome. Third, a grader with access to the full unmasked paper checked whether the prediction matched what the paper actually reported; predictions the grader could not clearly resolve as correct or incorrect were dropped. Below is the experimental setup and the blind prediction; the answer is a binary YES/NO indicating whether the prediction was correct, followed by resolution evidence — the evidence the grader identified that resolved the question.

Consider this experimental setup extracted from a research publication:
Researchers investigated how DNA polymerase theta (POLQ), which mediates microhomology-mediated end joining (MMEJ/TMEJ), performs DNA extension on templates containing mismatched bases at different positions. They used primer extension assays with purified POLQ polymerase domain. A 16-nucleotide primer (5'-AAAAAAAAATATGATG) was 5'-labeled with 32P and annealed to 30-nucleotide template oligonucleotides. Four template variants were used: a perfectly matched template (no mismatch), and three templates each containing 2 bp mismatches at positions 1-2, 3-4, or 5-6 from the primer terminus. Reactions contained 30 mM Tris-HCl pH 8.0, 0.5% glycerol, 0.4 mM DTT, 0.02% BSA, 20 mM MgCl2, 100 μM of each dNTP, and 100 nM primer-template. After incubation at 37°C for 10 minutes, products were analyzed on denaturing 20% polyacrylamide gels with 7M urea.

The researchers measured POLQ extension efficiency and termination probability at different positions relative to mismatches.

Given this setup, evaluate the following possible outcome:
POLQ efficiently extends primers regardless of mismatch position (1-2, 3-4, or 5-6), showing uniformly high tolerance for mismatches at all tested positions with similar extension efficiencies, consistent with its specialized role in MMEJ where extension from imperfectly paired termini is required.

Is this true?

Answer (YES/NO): NO